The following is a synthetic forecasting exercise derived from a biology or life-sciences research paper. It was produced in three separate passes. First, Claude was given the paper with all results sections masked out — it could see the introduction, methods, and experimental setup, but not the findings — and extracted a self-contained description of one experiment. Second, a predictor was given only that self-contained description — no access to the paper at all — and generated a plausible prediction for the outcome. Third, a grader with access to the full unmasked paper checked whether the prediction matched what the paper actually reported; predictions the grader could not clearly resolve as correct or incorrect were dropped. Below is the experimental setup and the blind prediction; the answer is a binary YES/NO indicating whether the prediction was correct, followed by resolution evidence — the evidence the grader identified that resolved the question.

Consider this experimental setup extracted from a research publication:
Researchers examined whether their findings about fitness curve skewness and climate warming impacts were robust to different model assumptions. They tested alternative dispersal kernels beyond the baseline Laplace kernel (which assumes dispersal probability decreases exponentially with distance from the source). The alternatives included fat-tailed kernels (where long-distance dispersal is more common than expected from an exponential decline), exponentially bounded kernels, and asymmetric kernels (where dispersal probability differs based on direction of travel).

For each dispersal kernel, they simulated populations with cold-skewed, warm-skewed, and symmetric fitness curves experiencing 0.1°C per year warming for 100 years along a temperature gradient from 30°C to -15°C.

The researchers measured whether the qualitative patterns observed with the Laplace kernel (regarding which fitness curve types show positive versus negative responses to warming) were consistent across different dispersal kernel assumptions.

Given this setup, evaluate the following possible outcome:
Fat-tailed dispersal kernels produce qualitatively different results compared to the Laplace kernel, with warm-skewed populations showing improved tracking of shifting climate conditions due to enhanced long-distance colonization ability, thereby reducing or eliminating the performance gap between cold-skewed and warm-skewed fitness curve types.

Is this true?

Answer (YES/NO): NO